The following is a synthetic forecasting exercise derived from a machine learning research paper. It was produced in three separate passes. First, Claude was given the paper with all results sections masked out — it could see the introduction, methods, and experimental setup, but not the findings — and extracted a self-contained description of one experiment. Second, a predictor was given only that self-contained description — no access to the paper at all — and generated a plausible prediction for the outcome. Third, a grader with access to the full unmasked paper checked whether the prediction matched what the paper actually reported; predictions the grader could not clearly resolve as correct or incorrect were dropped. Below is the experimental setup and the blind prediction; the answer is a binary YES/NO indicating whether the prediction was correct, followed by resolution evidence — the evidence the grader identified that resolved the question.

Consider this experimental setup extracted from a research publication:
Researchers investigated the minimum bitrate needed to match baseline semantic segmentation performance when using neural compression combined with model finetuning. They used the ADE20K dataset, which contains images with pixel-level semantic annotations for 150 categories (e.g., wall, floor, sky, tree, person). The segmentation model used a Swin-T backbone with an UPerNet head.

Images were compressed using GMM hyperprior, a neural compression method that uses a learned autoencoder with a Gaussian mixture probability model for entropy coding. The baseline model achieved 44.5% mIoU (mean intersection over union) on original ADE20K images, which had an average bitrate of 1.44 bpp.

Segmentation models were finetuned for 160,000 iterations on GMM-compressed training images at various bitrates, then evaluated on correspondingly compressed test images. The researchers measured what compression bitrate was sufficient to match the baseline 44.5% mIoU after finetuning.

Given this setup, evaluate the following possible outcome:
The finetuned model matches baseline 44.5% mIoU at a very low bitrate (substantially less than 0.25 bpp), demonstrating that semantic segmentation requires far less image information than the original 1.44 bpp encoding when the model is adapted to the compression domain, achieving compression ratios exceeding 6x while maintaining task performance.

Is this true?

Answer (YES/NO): NO